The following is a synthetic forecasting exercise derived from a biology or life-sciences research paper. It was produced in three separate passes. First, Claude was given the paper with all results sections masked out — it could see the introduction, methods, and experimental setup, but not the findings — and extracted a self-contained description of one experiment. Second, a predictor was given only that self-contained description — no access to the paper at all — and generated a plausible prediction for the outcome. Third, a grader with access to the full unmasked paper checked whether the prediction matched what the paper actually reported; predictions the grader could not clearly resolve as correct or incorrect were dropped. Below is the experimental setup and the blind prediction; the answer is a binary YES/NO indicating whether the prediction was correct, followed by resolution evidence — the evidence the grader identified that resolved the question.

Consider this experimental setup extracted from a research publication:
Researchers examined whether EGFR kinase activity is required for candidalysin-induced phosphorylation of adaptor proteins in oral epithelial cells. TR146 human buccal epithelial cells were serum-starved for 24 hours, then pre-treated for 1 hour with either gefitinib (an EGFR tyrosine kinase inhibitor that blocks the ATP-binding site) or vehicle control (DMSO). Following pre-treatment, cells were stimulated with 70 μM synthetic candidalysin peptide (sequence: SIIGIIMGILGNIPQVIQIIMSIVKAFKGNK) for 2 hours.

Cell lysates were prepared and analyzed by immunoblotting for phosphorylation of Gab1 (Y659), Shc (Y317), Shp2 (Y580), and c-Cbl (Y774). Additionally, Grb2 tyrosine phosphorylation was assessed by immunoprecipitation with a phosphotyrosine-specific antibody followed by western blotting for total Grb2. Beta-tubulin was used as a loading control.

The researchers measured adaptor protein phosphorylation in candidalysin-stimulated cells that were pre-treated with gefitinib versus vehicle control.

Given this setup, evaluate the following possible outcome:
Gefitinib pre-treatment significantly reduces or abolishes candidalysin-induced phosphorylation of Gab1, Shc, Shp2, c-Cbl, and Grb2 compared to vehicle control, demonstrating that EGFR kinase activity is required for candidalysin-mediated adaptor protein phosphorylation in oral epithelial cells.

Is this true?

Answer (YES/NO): YES